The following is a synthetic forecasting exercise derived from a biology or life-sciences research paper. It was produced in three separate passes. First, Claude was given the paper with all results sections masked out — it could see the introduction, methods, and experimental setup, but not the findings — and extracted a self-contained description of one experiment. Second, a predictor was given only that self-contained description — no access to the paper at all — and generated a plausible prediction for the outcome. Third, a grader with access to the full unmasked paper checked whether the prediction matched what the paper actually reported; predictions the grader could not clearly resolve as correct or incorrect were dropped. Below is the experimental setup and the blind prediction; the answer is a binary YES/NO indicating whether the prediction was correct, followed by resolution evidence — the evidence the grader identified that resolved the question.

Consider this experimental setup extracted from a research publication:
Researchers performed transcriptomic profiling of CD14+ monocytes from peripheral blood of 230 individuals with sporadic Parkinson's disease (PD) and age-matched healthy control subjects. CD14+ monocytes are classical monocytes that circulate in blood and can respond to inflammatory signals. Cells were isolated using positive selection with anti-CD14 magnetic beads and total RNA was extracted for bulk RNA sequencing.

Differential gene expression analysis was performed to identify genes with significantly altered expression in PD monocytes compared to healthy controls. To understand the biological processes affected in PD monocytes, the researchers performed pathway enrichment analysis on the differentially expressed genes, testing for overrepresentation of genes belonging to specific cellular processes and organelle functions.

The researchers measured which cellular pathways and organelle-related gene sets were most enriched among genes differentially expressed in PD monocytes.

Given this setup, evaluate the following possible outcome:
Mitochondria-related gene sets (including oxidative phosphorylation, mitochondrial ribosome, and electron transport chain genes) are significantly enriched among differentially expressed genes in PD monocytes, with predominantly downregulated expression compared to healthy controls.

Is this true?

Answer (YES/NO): NO